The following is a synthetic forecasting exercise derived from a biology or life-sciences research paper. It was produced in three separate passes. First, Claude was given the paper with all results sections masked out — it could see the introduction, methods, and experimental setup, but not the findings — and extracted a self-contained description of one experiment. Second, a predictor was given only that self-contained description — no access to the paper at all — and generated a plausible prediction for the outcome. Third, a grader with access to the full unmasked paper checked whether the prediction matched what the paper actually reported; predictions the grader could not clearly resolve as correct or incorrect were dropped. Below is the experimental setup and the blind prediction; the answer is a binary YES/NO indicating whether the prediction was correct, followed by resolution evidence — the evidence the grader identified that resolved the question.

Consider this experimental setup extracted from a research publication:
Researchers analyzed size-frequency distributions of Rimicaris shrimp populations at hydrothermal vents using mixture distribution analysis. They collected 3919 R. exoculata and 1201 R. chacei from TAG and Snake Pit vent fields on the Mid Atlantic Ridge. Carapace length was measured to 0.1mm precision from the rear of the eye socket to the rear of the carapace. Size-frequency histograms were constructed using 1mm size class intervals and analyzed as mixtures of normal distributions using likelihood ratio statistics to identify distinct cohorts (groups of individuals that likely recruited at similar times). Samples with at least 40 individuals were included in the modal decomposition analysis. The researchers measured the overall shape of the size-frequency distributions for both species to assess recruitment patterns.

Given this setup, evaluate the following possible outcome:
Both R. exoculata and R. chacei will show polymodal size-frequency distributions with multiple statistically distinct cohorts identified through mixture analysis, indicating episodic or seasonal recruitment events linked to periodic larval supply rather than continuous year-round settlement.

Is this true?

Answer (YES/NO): YES